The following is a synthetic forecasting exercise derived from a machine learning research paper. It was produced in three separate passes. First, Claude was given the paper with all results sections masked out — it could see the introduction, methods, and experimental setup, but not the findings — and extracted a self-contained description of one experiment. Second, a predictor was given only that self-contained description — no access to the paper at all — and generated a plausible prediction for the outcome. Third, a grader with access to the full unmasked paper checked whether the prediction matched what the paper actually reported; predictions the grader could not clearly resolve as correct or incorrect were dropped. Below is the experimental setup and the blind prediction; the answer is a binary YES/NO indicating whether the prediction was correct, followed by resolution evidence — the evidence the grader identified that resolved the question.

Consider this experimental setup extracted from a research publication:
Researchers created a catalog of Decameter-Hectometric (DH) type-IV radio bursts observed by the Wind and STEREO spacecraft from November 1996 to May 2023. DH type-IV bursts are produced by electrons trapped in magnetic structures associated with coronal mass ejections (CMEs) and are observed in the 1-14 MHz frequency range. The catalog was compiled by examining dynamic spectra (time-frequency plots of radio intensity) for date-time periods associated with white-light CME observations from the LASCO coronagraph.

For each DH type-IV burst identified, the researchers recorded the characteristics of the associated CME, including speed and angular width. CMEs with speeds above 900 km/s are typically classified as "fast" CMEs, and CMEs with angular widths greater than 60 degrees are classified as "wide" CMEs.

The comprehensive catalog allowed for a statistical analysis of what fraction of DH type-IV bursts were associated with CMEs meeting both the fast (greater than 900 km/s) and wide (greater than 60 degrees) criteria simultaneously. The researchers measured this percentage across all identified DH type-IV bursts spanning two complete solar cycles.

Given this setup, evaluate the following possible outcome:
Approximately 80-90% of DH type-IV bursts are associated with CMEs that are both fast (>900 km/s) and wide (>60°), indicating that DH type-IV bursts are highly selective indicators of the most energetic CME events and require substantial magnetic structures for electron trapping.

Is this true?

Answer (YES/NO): NO